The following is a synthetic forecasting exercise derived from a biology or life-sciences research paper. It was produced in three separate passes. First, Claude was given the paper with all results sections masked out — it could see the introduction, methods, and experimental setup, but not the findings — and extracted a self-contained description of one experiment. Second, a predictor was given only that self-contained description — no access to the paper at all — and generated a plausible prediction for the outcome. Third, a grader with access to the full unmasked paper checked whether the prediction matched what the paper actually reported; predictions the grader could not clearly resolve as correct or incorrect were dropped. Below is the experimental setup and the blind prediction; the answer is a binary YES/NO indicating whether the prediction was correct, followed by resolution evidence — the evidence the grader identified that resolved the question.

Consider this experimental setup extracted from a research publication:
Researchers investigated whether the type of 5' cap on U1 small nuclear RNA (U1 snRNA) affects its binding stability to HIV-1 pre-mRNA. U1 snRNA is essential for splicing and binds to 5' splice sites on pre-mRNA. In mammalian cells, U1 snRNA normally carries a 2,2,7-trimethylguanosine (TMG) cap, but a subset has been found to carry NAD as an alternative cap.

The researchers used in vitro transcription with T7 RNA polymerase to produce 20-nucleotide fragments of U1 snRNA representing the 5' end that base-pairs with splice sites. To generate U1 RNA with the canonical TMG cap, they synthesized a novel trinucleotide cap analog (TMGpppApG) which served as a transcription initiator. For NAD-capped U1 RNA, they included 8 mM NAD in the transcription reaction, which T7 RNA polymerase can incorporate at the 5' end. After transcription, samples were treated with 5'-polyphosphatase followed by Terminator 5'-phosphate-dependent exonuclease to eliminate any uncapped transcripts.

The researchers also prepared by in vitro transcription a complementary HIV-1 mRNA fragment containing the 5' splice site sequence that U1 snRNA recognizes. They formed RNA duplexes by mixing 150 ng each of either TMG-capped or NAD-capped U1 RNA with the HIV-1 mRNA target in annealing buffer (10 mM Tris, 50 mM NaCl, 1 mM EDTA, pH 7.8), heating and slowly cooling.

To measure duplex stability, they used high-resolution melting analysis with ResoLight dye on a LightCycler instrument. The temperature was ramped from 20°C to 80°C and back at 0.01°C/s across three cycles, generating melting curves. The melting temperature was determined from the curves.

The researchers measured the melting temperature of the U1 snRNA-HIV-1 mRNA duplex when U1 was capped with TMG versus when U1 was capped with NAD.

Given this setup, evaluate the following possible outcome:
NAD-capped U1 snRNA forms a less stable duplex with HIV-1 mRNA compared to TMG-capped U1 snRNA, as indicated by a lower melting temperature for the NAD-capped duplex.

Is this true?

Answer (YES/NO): YES